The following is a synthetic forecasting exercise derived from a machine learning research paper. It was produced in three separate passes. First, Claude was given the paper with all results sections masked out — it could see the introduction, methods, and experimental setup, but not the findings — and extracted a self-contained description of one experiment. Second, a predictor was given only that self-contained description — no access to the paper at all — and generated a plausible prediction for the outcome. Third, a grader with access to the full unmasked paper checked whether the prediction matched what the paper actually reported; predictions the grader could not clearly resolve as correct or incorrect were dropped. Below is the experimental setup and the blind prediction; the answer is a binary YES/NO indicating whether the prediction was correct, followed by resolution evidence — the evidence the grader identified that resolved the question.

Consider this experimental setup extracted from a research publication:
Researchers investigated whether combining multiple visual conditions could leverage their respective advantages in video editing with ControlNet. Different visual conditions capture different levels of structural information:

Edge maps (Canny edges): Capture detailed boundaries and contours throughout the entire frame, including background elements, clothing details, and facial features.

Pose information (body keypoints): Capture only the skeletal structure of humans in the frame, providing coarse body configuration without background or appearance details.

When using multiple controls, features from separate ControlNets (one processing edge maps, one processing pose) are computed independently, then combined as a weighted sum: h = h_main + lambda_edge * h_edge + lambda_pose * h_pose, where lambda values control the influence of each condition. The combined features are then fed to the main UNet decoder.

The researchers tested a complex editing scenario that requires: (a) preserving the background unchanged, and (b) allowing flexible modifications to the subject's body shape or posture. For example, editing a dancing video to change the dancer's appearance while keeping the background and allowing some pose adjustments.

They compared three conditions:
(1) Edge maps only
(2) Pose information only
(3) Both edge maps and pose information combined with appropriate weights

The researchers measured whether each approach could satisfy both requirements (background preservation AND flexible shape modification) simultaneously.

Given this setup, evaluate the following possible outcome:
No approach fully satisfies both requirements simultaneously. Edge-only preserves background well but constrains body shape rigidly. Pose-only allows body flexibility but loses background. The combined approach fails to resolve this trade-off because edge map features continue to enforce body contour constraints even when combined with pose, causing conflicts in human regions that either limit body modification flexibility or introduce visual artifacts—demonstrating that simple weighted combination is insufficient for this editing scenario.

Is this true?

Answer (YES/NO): NO